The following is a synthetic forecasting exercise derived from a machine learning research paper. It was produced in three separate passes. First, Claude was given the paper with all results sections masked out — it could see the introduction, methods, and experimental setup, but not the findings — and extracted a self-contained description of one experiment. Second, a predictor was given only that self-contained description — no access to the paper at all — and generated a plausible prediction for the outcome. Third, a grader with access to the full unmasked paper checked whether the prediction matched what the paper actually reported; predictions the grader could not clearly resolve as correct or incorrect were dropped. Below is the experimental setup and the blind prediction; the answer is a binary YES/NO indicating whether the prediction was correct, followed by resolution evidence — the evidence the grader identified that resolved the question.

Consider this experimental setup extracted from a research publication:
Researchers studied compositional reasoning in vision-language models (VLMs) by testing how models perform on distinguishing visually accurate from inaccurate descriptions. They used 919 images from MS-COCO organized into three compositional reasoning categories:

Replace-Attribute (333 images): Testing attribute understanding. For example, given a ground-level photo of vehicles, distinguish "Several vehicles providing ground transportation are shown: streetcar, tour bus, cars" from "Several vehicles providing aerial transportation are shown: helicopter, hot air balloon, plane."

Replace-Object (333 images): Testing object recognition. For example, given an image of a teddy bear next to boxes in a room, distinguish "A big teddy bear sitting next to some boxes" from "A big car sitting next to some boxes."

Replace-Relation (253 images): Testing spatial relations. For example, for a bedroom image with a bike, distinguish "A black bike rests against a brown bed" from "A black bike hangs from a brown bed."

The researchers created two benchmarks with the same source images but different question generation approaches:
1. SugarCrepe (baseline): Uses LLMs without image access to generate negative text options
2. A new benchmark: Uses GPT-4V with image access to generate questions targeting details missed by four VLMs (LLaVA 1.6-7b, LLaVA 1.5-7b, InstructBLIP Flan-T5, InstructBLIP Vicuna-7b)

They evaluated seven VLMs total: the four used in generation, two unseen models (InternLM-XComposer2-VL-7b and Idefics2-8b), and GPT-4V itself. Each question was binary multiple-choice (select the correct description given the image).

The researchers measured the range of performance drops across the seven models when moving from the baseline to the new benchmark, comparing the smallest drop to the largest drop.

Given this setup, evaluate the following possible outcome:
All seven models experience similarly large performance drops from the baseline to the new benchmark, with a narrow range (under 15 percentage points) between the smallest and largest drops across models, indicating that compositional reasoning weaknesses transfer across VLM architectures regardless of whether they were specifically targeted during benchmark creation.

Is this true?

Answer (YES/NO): NO